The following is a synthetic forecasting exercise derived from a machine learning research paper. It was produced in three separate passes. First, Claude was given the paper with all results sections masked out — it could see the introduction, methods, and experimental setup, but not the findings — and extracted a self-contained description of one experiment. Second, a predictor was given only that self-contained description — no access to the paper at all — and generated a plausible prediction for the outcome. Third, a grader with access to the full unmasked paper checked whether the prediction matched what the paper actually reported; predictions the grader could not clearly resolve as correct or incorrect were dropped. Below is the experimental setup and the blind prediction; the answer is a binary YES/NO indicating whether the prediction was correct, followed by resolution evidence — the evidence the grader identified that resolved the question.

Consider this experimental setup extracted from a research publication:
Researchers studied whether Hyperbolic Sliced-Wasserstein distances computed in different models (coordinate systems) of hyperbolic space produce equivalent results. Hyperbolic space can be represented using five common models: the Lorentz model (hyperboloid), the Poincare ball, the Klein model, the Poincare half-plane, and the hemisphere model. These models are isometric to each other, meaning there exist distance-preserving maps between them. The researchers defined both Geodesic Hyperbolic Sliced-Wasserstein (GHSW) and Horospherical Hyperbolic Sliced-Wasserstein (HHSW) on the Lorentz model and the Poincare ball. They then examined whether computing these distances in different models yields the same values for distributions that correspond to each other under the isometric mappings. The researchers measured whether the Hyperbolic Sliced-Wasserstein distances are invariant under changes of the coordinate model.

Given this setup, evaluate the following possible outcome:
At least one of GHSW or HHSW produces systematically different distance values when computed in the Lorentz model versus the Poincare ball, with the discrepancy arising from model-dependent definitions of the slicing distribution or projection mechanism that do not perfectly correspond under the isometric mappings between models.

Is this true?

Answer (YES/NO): NO